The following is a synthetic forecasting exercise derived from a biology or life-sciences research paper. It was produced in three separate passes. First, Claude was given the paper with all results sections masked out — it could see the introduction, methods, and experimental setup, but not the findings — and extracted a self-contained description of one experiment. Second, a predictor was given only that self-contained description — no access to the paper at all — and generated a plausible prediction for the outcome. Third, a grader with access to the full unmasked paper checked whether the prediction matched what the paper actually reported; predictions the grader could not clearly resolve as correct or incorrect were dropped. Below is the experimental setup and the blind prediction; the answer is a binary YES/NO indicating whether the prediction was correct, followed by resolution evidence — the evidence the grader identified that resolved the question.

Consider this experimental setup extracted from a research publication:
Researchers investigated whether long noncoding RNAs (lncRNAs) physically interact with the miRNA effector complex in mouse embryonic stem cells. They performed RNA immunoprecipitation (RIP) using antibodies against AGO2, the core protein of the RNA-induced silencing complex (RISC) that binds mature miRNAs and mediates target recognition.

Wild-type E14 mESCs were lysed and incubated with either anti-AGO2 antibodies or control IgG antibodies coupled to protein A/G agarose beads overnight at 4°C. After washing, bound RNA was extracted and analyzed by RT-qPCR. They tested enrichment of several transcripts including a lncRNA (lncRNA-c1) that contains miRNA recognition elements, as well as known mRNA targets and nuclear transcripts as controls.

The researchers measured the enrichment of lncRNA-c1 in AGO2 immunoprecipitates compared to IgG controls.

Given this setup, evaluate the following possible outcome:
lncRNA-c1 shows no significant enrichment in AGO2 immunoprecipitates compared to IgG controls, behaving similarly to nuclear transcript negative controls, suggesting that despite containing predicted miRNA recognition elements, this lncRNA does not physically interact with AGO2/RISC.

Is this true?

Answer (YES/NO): NO